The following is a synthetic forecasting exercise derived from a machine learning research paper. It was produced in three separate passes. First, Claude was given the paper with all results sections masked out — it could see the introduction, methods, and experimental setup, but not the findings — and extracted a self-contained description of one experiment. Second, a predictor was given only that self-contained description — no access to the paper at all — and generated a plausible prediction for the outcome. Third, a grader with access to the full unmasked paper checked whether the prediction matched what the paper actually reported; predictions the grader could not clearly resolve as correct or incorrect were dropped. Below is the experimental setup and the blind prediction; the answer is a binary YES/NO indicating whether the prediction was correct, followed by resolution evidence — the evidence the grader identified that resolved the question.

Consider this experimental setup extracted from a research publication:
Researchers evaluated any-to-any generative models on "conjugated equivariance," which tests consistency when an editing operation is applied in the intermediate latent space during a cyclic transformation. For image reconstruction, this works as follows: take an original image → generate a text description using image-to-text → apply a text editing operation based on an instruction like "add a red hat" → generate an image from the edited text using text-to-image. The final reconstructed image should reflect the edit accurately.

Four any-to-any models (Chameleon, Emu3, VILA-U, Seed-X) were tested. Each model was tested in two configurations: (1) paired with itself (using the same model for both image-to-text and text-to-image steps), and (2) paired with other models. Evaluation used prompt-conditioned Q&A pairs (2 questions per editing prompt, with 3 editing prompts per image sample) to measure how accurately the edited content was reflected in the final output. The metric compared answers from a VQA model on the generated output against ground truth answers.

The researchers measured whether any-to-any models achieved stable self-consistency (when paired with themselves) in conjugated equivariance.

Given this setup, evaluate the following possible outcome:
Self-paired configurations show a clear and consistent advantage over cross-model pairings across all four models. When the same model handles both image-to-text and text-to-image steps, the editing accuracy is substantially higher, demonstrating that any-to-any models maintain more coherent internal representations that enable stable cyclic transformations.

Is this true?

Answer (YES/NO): NO